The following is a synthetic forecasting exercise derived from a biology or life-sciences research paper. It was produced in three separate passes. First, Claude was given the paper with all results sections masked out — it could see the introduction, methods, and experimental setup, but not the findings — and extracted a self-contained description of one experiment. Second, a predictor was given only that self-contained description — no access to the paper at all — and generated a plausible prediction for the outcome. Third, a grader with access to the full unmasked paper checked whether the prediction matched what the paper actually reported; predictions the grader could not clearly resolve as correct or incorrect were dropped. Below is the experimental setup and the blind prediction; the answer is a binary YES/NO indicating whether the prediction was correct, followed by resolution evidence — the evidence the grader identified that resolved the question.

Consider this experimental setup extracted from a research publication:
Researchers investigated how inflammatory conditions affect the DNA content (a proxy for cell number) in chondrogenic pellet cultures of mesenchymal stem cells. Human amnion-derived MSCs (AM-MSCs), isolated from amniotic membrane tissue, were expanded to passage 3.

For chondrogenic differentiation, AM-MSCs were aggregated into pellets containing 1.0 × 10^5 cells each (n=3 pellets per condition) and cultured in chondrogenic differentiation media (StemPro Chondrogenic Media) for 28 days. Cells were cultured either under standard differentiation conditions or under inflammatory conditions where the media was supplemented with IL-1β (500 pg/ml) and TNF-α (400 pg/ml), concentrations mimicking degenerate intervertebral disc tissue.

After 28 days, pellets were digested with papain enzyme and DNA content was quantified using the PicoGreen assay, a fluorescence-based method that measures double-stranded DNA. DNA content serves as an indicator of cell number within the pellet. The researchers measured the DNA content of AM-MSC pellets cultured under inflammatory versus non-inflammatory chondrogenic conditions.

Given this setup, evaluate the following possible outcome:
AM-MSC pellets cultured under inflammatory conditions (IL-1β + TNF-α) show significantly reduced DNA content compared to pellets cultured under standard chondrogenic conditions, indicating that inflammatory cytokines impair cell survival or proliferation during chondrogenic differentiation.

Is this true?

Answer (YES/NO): NO